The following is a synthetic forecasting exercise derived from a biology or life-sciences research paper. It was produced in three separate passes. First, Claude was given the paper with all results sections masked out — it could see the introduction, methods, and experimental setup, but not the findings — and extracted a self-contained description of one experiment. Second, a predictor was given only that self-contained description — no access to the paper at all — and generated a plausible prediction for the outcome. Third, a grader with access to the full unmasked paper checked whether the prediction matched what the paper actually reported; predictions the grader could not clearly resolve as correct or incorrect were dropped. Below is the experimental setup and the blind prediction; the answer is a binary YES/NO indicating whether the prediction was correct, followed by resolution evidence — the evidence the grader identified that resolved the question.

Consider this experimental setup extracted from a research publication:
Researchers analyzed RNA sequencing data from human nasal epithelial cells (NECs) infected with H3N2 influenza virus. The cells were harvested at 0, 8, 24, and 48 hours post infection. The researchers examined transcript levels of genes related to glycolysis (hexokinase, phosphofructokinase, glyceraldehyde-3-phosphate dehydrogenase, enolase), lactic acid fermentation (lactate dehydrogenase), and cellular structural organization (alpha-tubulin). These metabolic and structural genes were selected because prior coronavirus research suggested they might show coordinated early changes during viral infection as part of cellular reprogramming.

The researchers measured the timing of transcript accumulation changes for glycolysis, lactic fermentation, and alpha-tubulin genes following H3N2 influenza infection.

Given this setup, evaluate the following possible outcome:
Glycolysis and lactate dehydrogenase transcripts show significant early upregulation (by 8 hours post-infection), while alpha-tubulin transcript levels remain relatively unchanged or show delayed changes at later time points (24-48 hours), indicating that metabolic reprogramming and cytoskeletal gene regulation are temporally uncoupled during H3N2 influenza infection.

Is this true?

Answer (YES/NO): NO